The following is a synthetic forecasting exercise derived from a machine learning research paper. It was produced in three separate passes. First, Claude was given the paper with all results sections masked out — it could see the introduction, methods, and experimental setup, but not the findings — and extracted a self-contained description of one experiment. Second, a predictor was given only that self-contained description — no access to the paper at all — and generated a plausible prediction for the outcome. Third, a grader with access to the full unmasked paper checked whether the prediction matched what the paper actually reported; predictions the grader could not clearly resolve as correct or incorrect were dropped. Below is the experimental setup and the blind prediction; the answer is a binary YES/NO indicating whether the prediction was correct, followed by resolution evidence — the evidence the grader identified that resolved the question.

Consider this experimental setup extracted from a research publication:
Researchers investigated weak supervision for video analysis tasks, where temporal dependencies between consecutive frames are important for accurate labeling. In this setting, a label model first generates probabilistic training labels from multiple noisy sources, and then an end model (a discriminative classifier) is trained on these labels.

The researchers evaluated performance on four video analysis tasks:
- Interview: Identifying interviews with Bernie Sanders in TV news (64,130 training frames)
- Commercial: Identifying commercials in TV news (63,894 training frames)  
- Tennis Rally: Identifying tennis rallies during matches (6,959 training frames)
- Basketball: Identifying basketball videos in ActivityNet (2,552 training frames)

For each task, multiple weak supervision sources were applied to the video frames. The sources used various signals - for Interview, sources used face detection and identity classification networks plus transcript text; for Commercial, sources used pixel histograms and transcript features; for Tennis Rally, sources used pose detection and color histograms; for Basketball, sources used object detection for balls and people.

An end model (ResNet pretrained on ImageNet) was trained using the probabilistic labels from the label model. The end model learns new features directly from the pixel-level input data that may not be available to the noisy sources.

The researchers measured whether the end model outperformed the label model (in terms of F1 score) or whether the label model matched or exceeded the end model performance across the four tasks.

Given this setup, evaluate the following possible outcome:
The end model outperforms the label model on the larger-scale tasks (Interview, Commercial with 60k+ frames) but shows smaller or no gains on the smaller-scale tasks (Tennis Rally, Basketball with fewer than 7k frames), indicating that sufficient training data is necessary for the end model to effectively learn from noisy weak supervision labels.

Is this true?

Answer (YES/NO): NO